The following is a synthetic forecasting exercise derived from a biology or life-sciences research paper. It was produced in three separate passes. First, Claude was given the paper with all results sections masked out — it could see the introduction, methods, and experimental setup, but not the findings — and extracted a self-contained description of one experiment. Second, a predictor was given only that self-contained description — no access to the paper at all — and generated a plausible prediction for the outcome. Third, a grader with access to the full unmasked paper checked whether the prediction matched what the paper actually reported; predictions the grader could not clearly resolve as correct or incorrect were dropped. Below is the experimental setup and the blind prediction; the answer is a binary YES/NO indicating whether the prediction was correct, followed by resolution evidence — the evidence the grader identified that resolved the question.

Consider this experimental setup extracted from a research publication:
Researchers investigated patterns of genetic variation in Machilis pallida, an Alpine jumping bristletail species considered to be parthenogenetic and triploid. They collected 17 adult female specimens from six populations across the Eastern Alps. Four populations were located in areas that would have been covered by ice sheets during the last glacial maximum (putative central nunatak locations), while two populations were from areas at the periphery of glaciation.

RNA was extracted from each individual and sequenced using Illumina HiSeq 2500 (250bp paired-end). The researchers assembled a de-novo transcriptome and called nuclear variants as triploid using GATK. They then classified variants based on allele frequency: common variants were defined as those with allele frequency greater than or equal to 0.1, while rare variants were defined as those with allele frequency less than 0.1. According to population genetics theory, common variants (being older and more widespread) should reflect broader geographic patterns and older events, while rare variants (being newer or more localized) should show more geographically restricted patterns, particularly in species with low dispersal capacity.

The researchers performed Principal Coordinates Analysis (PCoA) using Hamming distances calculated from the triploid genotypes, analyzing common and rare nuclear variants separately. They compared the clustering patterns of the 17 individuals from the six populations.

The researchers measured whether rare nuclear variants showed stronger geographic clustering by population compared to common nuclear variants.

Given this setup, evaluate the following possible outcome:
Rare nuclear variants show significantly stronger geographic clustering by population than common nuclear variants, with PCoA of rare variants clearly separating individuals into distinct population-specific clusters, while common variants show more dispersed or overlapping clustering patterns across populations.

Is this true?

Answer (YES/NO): NO